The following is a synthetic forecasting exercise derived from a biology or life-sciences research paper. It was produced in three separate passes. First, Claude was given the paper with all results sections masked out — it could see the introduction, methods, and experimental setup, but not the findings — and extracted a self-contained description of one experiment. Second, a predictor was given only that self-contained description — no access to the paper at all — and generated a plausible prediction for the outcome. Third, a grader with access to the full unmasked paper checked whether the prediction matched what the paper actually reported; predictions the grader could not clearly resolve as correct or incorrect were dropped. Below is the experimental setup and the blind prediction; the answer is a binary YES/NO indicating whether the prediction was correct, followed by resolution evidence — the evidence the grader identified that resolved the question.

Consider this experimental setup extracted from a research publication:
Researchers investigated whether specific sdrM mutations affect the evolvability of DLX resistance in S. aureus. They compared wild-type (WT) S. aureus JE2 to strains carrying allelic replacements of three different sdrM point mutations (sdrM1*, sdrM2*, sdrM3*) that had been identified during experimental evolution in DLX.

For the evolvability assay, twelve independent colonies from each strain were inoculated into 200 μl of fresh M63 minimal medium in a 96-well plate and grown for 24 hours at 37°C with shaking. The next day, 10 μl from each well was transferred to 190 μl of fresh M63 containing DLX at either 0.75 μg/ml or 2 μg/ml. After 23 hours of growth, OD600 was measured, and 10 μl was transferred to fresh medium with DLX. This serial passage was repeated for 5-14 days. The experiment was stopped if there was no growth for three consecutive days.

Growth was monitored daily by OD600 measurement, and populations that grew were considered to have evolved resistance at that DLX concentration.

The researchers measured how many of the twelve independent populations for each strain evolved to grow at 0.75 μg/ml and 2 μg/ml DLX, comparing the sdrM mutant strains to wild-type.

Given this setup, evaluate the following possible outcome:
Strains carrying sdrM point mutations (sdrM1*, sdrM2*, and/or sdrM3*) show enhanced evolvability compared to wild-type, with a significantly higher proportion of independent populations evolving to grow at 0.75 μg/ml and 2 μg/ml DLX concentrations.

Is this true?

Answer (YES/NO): YES